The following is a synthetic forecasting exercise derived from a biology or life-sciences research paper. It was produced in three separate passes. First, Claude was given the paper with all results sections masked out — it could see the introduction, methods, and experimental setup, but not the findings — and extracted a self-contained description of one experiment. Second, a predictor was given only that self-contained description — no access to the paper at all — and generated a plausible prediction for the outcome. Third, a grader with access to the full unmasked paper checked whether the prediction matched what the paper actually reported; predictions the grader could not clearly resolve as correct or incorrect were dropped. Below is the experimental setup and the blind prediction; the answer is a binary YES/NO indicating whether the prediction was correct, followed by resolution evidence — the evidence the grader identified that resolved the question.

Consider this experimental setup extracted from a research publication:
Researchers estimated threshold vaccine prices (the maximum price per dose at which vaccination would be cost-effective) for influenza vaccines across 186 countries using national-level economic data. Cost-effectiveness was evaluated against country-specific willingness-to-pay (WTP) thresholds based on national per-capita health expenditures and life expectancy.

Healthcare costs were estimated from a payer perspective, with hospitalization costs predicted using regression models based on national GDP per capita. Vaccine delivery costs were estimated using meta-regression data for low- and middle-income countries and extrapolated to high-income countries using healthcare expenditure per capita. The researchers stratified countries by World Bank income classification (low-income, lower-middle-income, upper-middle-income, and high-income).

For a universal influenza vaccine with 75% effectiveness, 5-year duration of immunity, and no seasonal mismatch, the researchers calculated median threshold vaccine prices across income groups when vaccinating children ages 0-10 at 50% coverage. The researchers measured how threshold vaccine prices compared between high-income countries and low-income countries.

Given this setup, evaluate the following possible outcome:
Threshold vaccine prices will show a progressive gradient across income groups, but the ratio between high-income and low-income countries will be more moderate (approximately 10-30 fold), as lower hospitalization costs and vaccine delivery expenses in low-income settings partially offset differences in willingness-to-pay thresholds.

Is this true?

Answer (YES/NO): NO